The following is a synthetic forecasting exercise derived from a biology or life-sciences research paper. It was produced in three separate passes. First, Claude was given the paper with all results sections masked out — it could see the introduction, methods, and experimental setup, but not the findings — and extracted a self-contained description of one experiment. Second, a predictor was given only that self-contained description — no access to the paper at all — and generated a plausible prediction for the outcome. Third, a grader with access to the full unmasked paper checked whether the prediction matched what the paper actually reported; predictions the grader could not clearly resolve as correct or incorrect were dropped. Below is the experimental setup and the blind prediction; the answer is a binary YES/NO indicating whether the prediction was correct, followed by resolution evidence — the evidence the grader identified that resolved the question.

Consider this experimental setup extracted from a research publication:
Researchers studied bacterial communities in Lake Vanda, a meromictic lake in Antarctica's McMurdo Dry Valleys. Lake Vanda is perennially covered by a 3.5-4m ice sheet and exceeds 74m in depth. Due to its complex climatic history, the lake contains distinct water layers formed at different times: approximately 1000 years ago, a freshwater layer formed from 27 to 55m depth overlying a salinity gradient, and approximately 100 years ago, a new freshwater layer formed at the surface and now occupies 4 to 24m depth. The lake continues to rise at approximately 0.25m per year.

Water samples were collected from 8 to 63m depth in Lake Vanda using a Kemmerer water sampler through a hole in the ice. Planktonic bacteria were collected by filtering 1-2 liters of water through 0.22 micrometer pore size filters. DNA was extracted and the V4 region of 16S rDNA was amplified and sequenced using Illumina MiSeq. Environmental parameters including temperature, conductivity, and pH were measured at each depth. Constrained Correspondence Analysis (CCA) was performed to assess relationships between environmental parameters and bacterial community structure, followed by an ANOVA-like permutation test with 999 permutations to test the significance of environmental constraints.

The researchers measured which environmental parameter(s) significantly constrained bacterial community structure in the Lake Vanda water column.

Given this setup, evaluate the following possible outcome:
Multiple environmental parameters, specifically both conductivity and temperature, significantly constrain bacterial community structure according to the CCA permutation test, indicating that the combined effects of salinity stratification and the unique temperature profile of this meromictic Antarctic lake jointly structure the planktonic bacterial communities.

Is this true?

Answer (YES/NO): YES